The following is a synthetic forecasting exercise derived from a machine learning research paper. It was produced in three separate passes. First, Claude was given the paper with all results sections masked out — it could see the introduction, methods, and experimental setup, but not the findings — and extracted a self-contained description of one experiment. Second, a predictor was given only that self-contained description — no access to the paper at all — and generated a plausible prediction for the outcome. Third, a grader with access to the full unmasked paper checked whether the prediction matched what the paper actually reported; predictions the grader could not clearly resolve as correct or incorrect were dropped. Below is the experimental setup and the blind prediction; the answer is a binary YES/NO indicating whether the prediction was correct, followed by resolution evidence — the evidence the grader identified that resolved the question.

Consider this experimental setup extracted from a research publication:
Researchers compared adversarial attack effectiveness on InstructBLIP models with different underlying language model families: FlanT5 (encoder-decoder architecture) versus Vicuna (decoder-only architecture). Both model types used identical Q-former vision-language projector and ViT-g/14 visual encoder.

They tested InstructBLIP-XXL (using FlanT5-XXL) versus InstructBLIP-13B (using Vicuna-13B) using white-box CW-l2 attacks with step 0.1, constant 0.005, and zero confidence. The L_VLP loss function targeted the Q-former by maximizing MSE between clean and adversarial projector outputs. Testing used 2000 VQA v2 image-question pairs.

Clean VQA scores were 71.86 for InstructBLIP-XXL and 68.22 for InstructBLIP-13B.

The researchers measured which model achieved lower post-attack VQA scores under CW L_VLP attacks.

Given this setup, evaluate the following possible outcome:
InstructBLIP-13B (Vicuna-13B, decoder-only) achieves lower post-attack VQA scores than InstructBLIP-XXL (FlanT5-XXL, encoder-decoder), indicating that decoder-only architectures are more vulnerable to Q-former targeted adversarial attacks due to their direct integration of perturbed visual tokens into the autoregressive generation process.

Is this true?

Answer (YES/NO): NO